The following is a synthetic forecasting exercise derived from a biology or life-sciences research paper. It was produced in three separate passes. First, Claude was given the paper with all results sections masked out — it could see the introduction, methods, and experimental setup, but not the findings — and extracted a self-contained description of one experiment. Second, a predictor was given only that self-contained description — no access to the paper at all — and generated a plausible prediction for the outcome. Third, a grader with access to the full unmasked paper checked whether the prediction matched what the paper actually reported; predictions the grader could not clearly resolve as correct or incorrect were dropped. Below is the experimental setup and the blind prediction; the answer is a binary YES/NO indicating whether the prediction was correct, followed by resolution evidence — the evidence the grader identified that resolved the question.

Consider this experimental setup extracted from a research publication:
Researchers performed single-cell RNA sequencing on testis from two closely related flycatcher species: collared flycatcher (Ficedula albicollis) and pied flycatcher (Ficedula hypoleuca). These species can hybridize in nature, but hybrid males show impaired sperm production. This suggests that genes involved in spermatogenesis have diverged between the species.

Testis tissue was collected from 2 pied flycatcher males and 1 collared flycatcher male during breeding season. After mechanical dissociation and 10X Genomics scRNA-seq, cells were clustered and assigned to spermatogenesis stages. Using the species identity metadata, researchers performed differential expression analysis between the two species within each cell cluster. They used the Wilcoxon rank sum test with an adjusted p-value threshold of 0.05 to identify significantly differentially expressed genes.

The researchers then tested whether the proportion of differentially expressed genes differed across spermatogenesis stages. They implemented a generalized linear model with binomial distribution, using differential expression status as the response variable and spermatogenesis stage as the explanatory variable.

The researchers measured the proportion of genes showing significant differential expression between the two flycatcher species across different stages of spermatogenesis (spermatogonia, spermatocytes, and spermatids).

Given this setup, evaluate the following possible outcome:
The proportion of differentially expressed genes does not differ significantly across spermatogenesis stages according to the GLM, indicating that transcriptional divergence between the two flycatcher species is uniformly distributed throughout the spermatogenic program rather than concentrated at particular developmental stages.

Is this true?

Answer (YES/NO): NO